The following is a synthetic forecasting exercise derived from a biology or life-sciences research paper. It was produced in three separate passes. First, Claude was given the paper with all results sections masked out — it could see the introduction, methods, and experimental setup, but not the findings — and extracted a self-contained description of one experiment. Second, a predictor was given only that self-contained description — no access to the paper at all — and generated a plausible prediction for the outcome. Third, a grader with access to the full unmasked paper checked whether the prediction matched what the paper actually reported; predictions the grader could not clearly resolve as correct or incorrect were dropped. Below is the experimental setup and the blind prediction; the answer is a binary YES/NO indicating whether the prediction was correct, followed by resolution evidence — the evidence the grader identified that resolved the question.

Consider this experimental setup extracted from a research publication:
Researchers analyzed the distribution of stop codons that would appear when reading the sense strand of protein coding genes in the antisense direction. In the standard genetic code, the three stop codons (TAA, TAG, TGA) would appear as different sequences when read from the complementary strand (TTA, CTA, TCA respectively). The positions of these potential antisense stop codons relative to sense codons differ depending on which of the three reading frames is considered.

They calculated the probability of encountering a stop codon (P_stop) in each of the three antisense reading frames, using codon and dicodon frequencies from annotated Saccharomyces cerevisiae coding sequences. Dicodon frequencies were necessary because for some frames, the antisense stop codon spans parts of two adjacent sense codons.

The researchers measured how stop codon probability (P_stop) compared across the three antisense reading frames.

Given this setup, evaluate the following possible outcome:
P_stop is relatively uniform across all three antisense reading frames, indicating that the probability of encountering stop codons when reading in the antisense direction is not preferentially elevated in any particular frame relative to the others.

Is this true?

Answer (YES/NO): NO